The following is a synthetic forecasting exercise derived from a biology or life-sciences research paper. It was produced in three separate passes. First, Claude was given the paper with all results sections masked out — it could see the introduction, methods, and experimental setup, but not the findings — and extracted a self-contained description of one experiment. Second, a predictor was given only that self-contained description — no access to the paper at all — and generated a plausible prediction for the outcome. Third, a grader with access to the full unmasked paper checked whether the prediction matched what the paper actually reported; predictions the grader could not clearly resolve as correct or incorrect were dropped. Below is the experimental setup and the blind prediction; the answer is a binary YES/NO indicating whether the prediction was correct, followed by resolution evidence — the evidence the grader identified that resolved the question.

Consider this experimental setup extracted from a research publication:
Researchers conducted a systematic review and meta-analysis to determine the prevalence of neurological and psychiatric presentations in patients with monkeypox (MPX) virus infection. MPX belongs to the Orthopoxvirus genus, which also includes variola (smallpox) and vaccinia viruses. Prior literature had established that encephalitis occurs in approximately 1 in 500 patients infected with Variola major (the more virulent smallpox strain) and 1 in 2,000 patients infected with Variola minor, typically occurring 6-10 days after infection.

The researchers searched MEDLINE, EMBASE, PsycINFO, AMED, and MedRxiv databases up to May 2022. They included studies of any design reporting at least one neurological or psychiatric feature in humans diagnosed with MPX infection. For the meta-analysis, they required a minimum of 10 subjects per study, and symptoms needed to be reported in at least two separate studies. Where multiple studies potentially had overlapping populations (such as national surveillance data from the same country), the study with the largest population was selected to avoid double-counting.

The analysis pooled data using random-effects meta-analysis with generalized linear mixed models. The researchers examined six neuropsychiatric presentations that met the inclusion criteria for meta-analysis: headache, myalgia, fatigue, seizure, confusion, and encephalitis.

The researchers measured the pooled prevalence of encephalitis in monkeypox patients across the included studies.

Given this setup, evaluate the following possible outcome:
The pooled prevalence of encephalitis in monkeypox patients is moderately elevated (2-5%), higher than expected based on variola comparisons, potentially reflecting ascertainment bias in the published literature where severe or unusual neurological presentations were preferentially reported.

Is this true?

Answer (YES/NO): YES